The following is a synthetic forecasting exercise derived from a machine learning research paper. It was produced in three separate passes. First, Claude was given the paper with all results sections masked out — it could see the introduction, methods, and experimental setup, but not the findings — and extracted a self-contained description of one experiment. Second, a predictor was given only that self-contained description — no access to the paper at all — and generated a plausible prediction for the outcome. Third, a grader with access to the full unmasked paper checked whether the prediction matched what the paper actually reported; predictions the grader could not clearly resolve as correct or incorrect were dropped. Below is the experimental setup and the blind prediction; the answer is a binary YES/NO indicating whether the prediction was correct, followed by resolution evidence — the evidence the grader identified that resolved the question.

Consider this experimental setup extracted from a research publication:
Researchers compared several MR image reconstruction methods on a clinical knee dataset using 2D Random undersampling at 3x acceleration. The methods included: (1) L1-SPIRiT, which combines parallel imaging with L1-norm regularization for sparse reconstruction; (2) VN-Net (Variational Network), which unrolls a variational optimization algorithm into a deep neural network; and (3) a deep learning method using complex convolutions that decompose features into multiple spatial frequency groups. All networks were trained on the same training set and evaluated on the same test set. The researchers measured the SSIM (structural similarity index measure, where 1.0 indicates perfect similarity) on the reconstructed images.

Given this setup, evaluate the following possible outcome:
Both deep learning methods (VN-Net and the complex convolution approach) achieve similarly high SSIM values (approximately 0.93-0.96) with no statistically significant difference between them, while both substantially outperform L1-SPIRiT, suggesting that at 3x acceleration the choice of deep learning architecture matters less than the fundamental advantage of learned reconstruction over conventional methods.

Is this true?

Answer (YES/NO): NO